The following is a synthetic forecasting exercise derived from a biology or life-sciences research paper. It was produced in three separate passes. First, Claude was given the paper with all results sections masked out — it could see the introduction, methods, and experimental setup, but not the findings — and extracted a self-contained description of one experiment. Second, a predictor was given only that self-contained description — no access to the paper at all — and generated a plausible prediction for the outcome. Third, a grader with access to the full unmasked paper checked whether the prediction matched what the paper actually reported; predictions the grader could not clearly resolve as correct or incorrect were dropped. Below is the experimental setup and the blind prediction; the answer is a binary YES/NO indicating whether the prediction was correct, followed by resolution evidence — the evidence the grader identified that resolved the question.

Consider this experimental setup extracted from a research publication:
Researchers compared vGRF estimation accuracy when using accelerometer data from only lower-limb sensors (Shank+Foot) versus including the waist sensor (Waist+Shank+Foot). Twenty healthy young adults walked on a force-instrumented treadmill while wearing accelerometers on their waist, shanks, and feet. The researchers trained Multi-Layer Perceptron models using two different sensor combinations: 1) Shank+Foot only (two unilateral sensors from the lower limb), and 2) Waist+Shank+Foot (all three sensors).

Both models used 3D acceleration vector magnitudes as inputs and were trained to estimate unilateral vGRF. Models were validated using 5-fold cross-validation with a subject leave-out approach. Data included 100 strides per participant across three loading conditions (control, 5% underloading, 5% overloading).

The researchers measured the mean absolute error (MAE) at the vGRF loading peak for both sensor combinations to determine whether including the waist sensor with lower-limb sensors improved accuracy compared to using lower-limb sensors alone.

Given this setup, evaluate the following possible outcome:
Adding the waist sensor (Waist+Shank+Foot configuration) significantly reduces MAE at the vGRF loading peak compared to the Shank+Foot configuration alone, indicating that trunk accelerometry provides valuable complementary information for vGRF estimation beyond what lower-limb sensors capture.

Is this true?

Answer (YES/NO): NO